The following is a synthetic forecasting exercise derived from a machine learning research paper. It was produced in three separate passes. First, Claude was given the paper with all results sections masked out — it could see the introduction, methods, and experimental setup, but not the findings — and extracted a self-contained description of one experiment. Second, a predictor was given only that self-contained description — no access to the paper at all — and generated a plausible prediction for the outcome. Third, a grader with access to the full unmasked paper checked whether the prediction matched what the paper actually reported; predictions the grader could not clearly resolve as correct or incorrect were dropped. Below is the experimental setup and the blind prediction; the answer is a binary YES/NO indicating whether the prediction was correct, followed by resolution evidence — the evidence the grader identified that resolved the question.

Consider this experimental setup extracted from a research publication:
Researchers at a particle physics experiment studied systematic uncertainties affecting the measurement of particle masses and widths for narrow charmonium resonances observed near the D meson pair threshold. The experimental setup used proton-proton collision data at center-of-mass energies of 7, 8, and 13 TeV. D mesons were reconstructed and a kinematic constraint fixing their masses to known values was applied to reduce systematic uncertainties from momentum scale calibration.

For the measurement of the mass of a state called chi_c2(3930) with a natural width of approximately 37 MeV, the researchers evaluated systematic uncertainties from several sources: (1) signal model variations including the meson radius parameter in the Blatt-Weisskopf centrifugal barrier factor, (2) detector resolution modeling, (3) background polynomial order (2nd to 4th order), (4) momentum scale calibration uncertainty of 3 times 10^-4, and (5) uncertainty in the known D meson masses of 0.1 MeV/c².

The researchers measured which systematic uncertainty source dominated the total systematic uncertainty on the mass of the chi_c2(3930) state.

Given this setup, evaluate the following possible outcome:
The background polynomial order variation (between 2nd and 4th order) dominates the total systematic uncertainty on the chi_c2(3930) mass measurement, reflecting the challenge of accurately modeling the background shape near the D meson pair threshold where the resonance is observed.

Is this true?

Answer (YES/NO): YES